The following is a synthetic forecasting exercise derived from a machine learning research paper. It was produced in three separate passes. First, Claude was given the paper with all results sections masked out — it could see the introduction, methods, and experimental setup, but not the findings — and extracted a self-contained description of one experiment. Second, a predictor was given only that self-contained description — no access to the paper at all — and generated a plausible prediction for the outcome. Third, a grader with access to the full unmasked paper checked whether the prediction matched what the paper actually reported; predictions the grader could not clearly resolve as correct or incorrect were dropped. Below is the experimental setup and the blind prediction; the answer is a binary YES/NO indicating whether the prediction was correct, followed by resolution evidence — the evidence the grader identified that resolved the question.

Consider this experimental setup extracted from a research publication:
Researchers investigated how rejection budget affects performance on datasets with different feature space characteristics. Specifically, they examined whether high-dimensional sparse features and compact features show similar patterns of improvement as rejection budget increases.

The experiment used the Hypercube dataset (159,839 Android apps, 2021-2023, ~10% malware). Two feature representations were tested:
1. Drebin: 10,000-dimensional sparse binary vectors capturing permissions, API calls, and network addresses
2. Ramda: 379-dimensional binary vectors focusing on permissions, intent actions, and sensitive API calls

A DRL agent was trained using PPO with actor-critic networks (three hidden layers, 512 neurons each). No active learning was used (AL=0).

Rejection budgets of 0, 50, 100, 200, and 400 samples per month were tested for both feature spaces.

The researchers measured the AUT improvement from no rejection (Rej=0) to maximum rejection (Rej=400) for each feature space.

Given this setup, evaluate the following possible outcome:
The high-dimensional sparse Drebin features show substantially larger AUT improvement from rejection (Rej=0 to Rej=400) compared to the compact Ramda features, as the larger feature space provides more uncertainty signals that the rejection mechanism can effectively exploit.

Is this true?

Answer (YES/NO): YES